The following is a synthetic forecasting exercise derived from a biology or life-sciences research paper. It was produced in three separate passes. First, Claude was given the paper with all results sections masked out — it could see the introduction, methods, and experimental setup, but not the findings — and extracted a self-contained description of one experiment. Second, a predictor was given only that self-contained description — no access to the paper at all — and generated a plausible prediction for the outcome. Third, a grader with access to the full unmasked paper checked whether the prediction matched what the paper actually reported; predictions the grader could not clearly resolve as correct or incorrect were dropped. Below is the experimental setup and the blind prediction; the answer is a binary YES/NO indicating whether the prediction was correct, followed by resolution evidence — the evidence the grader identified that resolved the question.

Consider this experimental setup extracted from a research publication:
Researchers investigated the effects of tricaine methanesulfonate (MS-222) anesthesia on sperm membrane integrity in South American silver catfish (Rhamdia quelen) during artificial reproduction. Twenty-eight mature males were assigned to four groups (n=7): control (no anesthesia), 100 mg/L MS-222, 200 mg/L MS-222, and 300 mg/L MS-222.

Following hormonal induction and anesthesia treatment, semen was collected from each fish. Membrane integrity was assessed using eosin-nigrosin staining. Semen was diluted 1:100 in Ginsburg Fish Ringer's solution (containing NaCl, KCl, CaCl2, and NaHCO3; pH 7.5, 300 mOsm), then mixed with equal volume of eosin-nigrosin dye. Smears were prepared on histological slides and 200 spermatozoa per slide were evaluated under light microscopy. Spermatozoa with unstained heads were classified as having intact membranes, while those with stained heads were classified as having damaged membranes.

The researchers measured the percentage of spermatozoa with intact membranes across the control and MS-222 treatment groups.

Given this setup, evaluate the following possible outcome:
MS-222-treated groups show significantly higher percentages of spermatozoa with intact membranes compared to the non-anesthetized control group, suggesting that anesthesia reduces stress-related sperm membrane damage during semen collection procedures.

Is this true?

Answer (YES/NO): NO